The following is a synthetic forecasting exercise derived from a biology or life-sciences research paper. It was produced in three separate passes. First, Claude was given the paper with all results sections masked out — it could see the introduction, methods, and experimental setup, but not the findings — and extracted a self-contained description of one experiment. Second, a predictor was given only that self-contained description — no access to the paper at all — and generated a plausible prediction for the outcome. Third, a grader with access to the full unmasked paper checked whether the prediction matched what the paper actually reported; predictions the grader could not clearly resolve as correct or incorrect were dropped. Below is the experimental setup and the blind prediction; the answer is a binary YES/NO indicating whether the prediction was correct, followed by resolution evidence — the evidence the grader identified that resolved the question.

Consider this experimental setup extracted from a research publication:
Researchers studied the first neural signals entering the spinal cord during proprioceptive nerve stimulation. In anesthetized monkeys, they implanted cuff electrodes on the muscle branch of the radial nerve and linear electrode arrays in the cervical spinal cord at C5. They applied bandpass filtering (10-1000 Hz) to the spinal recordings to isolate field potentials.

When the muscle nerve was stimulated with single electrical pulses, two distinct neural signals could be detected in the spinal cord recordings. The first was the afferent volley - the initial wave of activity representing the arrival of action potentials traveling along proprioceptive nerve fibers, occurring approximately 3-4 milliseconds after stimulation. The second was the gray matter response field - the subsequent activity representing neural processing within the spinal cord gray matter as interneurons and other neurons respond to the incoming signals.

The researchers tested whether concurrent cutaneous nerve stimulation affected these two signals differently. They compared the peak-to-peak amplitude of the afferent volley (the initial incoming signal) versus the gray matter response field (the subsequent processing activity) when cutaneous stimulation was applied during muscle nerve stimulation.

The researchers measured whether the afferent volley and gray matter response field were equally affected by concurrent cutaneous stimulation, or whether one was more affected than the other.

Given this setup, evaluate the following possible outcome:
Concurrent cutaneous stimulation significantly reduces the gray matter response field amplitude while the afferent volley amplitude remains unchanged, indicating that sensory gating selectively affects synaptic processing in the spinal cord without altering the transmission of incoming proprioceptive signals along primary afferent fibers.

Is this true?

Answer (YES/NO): NO